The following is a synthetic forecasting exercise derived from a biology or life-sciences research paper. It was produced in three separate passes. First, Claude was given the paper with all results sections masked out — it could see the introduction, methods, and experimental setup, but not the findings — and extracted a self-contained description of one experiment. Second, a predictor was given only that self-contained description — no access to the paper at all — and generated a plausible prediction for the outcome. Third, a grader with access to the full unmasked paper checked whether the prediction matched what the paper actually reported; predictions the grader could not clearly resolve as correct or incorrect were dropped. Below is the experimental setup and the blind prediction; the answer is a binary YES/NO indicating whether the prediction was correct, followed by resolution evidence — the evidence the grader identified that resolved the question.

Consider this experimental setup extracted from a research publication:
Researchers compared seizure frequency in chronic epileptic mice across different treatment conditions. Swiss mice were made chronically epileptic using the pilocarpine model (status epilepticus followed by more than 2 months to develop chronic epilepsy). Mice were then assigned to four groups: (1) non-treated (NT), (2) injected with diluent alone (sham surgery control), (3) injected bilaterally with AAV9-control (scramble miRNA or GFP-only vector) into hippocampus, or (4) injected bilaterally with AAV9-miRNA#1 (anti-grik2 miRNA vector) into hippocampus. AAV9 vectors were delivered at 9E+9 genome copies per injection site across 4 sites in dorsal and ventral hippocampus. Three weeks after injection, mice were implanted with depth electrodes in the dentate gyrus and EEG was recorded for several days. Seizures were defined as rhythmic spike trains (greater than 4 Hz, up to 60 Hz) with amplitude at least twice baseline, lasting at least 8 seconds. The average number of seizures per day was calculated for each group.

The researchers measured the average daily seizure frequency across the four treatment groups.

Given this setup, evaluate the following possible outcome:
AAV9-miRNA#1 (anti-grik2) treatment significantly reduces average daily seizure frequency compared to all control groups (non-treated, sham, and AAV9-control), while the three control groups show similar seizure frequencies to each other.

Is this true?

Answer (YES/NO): YES